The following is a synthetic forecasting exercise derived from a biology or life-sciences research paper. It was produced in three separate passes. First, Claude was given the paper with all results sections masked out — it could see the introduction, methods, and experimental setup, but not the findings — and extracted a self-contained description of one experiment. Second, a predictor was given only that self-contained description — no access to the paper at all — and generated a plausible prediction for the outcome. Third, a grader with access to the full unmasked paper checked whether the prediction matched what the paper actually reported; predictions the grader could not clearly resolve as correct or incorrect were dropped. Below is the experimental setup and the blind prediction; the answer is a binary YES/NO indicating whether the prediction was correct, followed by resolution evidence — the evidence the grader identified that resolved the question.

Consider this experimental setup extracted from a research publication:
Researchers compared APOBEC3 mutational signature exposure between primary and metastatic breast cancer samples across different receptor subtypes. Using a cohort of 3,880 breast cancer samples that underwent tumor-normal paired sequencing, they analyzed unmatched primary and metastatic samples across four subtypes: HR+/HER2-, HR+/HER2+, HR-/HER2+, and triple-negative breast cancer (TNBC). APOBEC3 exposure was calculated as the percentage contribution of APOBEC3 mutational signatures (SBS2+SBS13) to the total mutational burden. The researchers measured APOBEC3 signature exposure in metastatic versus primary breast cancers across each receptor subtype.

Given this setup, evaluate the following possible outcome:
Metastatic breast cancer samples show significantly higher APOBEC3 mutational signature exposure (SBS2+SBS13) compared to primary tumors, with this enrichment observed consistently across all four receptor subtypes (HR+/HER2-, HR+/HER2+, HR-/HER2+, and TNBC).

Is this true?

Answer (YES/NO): NO